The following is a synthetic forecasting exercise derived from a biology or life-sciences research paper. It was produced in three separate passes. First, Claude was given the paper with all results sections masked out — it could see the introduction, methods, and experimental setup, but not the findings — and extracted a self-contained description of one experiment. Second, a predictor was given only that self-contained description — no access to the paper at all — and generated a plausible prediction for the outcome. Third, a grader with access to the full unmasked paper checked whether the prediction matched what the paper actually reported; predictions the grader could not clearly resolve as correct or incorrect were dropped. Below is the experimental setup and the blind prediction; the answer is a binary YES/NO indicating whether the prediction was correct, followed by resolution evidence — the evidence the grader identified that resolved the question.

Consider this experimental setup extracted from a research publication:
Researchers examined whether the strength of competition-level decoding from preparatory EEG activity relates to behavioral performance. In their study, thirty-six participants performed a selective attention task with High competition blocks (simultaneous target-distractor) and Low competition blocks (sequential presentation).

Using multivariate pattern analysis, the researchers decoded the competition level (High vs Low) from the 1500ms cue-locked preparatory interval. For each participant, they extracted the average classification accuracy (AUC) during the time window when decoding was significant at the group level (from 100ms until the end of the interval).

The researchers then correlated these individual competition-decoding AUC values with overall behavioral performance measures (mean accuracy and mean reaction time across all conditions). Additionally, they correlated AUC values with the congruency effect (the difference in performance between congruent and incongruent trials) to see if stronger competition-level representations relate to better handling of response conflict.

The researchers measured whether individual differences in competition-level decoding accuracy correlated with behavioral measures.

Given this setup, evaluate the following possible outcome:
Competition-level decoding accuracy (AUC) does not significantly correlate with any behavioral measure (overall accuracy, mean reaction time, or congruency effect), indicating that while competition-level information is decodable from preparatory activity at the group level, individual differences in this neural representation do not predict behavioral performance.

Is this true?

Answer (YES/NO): YES